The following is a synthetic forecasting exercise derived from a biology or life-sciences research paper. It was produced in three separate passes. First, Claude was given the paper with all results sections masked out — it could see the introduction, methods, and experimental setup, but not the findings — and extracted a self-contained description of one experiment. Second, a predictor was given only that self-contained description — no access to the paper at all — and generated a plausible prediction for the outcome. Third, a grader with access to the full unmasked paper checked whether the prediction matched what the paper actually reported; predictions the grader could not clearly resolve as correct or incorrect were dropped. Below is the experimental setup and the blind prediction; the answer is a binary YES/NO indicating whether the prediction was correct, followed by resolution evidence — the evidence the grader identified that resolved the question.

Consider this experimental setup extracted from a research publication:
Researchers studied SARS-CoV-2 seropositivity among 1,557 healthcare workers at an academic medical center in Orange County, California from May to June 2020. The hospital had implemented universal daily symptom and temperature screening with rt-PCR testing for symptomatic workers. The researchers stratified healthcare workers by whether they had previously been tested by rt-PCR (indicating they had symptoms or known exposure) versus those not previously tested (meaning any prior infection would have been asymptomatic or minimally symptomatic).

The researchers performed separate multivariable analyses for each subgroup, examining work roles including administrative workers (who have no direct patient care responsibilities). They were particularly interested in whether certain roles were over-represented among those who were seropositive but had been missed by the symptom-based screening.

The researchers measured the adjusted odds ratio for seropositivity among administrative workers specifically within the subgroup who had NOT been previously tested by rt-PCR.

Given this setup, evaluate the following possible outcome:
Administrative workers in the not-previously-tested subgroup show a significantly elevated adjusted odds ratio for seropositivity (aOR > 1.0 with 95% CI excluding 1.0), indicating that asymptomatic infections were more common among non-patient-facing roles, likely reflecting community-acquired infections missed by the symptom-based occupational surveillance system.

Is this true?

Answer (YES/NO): YES